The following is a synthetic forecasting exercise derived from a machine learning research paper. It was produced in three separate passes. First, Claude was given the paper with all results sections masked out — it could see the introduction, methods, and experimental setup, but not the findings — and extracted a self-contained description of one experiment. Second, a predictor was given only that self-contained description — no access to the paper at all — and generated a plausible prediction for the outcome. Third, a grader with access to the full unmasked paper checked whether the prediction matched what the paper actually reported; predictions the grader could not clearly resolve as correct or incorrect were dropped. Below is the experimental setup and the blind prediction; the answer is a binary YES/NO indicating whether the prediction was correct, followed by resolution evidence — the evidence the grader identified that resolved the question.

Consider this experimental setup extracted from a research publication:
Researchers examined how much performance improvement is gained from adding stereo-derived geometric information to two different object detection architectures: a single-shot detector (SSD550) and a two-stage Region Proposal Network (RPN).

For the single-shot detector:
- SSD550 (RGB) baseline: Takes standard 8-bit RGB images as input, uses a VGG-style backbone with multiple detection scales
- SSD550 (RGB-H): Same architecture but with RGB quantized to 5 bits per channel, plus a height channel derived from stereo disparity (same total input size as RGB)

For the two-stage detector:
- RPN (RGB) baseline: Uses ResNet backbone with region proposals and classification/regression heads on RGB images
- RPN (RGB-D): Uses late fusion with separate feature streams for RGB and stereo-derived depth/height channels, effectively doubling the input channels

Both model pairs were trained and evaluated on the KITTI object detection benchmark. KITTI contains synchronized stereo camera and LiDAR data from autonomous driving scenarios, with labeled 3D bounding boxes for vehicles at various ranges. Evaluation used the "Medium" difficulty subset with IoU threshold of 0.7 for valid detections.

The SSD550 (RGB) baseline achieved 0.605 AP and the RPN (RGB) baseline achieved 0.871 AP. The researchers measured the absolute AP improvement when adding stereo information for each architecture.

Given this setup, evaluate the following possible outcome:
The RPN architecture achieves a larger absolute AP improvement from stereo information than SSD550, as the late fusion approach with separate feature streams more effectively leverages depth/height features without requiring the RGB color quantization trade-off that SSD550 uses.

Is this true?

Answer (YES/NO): NO